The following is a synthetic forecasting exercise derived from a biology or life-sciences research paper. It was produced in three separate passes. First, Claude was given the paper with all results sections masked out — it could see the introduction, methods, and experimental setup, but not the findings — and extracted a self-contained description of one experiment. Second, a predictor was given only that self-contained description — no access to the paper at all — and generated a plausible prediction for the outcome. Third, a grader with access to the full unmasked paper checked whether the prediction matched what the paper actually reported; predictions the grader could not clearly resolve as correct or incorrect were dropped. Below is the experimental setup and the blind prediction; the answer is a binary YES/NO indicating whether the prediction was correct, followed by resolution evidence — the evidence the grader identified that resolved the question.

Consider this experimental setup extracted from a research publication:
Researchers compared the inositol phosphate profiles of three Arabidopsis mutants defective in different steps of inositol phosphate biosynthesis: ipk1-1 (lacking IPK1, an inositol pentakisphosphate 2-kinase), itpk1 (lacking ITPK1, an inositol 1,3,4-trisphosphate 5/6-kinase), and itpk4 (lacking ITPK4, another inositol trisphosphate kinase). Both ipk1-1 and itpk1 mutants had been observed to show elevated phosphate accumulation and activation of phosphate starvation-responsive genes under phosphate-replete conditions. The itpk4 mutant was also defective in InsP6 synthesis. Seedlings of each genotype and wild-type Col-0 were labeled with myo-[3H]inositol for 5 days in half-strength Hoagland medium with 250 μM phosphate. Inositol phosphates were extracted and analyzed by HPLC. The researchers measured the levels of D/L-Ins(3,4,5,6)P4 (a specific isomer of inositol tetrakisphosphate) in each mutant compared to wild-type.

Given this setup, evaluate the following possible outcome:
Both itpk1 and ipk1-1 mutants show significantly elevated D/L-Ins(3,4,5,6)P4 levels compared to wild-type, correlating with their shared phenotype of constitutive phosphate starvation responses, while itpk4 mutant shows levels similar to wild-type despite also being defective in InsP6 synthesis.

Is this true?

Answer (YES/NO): YES